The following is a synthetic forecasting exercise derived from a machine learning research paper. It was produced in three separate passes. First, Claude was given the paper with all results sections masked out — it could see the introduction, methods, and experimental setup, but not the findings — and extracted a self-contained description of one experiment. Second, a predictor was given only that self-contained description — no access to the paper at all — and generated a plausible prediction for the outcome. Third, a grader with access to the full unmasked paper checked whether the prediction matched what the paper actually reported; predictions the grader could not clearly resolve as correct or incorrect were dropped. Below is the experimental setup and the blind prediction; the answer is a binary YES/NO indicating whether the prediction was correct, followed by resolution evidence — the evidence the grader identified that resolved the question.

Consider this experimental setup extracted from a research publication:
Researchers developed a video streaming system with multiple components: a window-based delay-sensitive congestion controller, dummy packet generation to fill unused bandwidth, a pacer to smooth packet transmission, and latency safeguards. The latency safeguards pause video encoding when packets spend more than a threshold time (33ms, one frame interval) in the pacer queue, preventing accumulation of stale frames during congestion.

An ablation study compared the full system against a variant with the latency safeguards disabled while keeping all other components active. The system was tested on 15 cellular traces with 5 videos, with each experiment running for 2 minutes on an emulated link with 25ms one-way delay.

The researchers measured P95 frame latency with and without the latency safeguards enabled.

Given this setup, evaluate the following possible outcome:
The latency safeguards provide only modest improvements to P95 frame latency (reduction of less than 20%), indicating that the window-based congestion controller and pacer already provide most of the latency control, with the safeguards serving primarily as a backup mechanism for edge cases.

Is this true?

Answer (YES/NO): NO